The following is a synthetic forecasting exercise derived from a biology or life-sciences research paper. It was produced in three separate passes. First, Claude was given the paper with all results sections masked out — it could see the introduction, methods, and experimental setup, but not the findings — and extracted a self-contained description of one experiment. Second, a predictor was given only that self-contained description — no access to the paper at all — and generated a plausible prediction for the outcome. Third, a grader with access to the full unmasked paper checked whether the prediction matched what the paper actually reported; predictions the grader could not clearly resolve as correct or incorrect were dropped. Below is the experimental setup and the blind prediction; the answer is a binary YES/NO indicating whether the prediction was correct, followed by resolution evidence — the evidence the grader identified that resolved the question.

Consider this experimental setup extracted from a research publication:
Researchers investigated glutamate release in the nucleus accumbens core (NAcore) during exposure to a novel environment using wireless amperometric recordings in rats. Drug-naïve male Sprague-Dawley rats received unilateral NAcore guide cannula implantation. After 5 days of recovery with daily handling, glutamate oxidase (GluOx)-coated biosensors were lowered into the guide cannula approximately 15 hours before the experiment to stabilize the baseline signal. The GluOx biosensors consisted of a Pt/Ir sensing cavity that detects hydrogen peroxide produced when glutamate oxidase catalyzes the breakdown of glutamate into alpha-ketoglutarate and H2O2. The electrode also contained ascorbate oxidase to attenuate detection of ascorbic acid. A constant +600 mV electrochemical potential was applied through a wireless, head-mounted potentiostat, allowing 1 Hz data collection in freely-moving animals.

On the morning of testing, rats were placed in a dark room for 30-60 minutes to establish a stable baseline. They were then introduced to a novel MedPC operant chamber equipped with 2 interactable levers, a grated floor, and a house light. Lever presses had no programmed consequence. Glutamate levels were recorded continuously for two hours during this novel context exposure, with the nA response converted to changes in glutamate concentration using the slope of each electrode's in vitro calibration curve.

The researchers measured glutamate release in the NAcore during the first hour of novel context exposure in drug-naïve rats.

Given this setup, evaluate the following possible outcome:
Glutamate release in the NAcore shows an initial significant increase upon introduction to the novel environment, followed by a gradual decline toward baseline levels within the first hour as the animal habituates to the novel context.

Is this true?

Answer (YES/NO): NO